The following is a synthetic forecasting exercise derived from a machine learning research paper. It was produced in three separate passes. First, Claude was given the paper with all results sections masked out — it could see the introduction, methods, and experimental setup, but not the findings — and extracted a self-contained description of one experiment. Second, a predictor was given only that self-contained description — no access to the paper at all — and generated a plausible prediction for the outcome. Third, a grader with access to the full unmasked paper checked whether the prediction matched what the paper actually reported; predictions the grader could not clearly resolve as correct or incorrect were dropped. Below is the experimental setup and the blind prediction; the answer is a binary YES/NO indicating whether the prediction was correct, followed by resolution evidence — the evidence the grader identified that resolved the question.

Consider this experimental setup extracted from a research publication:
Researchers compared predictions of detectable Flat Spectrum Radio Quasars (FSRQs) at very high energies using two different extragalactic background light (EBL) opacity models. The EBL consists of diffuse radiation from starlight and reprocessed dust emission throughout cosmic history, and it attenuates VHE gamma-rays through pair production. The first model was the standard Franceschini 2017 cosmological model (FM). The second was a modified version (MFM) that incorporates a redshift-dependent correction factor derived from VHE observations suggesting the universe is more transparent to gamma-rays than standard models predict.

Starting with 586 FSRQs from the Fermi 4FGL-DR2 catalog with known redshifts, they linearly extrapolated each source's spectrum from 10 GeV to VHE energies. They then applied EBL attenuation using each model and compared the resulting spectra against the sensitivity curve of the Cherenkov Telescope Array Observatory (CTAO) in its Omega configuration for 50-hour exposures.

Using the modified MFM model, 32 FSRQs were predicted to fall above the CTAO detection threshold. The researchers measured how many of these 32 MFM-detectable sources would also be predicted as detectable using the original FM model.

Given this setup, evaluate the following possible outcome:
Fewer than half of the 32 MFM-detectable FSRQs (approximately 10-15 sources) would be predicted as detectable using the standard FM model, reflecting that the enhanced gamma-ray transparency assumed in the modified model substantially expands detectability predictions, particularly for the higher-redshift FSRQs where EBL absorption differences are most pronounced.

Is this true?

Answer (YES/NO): NO